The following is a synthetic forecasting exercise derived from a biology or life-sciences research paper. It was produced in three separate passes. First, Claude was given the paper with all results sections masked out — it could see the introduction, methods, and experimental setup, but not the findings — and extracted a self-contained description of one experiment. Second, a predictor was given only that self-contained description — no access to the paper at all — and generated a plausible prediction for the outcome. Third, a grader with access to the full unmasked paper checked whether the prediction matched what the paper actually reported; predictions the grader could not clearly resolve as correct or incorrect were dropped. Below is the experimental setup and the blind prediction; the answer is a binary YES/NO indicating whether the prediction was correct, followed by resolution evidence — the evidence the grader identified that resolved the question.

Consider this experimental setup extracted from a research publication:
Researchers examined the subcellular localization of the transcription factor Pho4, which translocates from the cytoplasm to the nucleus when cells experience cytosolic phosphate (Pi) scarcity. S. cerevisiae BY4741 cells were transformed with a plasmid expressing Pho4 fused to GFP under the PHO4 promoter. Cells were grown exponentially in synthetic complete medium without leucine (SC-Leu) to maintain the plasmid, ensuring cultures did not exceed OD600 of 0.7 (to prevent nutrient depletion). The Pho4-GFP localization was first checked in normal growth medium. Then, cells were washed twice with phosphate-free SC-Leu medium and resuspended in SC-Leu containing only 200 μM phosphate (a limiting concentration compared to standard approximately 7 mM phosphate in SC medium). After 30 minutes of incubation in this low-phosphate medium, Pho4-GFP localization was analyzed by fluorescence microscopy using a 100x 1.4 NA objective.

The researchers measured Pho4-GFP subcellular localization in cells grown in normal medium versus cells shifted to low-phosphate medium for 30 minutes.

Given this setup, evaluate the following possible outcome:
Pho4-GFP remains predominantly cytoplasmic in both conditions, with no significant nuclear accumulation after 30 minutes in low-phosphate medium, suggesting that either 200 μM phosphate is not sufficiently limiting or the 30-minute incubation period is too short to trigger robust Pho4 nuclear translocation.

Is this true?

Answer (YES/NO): NO